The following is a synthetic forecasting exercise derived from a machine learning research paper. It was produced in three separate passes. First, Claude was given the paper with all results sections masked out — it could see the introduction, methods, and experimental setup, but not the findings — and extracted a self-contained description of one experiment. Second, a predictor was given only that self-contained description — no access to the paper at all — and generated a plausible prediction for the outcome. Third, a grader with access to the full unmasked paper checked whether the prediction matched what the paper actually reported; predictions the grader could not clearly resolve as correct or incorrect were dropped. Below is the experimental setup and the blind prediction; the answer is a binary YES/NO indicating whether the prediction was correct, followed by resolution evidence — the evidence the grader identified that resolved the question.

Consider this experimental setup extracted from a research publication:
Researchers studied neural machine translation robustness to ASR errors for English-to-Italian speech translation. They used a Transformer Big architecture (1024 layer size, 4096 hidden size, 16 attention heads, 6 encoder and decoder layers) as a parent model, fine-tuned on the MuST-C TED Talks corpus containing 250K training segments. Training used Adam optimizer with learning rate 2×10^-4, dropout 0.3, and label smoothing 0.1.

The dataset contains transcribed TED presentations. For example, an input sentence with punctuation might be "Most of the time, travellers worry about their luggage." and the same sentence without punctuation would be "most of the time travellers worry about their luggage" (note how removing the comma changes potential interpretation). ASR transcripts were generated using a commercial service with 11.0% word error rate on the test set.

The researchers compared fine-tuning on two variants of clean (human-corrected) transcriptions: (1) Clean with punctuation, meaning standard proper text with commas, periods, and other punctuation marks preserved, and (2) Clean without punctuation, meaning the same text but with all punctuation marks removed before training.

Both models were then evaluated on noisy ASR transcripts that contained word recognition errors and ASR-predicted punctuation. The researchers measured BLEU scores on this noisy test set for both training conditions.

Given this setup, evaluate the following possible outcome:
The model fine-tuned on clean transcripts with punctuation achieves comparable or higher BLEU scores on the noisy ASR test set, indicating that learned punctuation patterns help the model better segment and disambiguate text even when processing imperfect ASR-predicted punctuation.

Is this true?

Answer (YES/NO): NO